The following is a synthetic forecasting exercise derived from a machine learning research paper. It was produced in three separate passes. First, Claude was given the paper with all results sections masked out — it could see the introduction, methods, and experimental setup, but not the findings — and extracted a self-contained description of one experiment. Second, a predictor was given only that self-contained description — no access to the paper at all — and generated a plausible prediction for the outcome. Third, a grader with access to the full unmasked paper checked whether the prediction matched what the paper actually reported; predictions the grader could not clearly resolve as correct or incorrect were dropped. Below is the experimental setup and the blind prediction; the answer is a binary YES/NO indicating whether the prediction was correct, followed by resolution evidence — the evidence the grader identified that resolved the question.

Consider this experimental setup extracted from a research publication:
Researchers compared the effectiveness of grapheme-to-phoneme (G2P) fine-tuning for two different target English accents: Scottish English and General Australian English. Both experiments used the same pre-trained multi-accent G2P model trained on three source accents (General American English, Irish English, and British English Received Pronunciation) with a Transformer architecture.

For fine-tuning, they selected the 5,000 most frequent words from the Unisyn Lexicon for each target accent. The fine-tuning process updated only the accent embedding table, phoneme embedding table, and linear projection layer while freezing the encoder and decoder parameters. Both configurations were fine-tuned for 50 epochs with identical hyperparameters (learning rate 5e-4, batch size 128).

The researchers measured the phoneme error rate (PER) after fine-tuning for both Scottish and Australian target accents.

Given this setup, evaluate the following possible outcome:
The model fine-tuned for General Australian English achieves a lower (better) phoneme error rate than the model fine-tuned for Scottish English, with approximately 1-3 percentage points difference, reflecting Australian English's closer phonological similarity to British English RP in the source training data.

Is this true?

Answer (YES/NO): NO